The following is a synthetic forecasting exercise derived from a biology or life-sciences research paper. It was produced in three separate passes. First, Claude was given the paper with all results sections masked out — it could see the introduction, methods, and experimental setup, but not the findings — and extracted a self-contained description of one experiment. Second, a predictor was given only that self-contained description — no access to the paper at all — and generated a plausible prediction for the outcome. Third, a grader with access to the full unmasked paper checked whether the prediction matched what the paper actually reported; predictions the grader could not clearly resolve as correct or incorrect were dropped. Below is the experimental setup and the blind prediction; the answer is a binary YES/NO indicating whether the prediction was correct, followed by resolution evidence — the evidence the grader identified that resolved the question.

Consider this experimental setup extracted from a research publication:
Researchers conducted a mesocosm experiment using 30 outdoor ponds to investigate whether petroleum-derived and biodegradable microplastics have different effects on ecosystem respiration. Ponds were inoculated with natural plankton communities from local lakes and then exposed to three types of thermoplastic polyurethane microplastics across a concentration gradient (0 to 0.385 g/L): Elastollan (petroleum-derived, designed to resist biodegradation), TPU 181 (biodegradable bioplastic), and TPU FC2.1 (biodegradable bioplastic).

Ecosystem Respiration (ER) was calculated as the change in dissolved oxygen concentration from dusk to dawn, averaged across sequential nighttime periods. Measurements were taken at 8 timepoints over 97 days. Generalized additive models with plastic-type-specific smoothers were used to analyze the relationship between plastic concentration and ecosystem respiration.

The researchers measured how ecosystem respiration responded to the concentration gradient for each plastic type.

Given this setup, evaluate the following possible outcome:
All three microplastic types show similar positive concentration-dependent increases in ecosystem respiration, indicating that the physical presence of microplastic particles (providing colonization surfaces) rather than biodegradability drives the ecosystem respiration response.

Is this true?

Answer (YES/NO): NO